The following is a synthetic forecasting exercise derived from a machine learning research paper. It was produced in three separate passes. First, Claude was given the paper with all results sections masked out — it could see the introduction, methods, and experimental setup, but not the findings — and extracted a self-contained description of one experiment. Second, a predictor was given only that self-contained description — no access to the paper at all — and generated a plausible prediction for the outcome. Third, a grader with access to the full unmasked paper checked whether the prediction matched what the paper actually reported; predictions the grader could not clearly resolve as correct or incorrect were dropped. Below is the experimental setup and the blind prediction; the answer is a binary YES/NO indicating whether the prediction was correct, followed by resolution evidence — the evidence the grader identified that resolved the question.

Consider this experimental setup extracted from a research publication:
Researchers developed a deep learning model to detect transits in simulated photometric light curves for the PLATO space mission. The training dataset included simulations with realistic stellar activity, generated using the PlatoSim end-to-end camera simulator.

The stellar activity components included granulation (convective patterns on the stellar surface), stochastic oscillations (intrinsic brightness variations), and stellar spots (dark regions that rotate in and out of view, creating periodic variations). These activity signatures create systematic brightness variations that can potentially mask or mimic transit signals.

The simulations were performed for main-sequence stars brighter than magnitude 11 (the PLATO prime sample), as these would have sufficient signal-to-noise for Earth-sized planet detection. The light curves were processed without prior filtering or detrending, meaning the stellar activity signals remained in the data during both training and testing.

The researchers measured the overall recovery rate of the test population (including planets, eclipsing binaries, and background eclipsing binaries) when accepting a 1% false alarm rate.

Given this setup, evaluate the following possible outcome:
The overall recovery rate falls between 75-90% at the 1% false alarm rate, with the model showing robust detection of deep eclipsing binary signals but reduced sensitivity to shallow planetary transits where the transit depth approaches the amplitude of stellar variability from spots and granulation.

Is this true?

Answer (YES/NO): NO